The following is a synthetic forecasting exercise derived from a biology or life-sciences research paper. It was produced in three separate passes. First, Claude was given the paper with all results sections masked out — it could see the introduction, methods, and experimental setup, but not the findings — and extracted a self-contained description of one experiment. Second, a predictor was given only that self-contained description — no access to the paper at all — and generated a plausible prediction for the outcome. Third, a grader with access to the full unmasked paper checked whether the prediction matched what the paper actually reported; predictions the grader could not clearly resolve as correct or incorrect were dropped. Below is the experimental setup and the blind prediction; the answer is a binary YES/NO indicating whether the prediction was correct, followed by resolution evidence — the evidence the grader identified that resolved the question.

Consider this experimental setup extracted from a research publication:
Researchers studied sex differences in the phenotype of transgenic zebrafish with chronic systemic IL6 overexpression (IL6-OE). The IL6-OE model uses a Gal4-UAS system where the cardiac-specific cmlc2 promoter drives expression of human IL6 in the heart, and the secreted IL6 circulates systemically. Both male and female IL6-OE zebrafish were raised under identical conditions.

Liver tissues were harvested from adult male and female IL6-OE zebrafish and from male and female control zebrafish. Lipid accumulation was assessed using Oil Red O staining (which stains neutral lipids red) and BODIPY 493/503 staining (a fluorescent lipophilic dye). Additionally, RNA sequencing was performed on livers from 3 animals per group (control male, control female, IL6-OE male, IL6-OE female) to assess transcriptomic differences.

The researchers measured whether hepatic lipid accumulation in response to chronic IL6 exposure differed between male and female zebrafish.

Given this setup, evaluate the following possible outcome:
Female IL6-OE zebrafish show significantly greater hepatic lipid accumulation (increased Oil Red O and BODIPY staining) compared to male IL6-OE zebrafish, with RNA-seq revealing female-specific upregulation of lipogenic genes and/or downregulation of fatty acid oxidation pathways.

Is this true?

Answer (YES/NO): NO